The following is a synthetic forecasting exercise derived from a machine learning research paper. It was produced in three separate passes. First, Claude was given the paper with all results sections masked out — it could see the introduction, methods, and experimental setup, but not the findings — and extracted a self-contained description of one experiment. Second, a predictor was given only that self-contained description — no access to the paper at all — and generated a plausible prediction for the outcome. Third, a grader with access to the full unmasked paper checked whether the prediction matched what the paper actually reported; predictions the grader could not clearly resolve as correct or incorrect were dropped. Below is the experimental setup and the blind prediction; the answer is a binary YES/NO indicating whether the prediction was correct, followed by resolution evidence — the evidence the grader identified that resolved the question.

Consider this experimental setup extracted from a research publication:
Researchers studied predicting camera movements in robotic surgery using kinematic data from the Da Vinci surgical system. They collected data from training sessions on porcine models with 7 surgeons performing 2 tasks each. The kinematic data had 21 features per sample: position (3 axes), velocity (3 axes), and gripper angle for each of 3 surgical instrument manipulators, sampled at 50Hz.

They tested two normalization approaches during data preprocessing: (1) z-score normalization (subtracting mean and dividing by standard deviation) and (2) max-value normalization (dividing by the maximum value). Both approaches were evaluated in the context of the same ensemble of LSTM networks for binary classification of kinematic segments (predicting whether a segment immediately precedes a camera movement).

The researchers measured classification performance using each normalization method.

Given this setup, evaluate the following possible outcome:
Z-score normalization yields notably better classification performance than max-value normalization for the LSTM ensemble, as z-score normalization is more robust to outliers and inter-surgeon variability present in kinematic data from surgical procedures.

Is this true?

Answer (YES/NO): NO